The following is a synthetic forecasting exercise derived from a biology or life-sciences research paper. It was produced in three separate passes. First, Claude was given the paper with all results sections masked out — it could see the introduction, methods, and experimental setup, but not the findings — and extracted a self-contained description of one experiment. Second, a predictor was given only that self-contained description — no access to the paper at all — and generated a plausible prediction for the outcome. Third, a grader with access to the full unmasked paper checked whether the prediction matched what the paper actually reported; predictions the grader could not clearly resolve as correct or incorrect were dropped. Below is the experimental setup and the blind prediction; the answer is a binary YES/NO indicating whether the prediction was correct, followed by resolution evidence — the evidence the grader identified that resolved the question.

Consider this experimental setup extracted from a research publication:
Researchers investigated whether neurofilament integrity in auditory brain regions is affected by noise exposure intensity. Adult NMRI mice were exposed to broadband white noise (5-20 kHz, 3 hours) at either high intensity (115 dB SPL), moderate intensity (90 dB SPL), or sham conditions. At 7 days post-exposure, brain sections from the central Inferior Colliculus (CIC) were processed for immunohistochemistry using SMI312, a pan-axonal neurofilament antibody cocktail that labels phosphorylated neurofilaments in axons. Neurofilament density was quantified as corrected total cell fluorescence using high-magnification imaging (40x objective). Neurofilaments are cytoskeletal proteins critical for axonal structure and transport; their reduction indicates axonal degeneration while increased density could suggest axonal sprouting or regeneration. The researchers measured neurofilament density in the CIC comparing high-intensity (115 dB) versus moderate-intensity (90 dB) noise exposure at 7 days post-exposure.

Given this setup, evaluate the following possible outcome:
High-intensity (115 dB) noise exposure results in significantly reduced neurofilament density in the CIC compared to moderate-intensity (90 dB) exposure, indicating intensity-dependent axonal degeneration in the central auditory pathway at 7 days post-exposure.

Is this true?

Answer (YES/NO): NO